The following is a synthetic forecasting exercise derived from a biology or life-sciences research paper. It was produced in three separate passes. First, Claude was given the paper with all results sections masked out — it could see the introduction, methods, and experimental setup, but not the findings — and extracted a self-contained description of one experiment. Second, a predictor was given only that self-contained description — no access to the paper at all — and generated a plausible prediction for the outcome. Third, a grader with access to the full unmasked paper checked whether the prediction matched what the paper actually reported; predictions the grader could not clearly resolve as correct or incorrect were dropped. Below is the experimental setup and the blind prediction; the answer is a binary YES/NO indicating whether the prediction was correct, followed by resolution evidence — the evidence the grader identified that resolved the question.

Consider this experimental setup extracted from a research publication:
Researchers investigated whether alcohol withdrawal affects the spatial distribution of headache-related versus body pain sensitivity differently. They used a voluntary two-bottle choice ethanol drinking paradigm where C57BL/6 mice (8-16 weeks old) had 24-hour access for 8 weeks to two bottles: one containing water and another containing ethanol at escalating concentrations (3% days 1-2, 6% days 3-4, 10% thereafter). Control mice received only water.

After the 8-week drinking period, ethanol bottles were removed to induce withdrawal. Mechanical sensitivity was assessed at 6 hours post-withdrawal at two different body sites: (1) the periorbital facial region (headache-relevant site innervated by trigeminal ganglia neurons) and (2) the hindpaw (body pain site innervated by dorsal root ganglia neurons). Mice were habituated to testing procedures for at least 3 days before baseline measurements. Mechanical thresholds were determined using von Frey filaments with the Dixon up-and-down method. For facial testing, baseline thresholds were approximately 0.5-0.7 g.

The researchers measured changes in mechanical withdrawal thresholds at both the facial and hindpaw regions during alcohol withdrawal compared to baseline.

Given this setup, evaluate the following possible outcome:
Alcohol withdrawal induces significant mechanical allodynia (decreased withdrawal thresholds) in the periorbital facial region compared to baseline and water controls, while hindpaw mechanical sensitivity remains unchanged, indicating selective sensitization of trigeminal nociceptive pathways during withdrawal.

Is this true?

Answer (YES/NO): NO